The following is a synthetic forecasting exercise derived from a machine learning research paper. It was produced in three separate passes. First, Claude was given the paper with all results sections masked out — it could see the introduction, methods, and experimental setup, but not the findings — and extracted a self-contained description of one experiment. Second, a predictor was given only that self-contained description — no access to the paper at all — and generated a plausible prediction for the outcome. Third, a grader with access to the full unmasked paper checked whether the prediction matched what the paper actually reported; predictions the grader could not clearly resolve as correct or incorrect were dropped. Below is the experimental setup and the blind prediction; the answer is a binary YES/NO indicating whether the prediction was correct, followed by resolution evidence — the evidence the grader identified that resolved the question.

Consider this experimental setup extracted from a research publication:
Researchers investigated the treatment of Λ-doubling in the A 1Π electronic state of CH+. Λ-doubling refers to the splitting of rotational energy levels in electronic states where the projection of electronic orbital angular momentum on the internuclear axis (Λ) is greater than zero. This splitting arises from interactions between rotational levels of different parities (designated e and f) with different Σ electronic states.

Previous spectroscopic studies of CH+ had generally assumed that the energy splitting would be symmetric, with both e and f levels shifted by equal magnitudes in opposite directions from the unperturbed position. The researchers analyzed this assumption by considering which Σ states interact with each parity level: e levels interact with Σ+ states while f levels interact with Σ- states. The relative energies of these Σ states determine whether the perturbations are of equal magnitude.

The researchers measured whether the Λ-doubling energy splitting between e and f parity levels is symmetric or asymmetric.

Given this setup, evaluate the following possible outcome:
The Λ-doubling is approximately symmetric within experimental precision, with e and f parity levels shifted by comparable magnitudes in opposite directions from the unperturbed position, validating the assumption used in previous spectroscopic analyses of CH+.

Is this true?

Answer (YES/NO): NO